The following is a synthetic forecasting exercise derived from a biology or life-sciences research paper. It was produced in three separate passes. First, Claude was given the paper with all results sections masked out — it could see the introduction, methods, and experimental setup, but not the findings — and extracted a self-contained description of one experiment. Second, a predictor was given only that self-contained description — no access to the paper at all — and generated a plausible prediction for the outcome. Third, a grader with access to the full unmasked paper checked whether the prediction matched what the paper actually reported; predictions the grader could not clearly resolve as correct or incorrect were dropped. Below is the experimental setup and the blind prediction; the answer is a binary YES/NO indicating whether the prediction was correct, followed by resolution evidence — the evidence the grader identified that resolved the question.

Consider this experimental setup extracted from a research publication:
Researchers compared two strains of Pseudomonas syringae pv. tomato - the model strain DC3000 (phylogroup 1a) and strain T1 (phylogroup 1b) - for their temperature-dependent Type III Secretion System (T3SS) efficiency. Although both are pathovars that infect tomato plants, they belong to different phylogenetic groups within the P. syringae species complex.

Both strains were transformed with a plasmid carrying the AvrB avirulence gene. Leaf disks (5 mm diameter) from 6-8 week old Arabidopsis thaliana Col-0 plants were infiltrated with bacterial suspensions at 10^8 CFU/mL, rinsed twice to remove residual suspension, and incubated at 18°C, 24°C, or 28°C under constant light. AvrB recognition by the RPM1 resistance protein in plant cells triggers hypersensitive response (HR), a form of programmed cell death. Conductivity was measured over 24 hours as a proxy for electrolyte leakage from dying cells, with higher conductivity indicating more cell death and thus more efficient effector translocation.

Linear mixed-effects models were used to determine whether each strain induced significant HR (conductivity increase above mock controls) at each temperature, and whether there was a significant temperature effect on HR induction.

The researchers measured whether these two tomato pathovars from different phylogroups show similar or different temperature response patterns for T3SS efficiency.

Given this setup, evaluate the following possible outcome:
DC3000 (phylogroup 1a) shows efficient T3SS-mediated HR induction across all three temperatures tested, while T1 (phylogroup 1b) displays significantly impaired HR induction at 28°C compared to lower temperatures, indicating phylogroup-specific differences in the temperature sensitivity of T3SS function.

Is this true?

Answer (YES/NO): YES